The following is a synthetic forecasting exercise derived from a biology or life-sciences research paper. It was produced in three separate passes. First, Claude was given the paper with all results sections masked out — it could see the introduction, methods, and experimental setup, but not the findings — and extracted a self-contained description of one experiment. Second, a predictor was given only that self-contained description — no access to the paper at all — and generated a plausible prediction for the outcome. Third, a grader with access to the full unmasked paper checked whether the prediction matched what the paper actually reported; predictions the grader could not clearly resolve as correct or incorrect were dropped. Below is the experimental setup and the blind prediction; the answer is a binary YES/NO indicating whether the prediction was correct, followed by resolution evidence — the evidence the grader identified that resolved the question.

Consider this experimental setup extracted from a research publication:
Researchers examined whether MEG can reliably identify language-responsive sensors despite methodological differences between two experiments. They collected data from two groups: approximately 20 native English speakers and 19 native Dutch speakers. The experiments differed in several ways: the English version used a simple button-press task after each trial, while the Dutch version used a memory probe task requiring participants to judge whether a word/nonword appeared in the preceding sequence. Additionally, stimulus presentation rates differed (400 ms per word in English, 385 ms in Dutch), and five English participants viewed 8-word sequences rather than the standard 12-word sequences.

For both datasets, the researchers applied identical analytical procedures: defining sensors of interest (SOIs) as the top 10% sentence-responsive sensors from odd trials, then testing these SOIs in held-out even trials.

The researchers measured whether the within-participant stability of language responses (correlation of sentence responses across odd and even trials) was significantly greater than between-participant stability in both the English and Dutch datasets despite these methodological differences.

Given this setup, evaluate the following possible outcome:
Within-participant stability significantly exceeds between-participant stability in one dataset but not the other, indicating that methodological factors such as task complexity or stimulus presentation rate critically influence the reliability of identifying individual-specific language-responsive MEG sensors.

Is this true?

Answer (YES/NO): NO